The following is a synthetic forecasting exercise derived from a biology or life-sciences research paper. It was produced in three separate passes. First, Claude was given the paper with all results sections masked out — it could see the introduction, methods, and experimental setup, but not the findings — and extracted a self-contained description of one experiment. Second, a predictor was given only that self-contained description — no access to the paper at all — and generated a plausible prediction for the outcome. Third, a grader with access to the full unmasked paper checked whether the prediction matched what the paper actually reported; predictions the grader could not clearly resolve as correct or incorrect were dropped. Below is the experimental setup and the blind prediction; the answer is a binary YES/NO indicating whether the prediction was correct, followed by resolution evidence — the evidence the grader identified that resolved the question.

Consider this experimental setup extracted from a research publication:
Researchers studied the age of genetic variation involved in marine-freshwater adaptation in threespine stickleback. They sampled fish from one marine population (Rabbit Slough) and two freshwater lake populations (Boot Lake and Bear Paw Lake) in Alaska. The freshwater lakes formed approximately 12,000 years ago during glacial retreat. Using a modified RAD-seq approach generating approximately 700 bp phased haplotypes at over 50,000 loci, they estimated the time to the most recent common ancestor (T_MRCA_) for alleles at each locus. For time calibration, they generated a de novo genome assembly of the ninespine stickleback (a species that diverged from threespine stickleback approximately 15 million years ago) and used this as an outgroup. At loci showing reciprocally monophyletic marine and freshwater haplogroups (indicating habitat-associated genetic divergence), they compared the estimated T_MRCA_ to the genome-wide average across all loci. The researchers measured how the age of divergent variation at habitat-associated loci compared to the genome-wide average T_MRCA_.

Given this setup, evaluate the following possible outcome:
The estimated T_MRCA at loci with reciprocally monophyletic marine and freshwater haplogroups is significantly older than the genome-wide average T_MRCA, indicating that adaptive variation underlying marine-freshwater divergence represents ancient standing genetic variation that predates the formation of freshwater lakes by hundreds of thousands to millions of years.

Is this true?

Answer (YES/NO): YES